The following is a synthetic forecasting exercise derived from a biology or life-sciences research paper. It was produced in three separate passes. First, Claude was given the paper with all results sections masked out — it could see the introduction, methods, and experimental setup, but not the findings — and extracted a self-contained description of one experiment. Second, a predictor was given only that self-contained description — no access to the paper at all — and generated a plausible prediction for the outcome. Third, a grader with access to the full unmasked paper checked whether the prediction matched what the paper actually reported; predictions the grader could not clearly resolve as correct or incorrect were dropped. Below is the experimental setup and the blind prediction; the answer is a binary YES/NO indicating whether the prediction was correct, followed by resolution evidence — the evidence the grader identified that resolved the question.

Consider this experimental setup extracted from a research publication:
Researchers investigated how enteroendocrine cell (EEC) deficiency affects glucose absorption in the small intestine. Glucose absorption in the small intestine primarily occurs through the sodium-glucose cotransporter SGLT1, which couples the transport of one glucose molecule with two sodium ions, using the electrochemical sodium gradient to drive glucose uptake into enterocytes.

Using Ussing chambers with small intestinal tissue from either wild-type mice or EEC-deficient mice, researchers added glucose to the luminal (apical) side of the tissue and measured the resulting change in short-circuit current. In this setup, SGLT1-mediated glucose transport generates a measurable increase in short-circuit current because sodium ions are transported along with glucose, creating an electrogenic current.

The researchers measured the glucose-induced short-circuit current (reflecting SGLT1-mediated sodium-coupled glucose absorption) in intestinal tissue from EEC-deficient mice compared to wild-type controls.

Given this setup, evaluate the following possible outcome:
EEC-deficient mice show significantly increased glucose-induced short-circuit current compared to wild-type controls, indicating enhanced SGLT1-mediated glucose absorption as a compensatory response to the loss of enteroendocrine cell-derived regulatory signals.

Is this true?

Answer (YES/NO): NO